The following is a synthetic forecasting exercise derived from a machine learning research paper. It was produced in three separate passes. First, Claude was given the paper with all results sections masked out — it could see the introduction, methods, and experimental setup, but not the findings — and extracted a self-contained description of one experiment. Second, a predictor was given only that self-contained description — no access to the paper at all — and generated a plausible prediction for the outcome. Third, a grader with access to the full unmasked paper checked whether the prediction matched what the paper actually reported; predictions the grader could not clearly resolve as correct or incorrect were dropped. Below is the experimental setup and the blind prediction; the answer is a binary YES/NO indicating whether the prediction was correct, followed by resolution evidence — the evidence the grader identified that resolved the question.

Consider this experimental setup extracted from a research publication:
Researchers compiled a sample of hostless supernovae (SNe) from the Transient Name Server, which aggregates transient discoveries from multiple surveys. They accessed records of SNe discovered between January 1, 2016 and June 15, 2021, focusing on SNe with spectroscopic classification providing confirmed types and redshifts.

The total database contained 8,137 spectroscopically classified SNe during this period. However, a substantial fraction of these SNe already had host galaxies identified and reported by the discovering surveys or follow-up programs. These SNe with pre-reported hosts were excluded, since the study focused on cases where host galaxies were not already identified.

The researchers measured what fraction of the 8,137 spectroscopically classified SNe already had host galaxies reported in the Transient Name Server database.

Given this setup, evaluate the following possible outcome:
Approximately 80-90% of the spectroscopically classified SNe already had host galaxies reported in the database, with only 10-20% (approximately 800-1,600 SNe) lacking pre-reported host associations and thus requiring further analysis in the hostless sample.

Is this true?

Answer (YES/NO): NO